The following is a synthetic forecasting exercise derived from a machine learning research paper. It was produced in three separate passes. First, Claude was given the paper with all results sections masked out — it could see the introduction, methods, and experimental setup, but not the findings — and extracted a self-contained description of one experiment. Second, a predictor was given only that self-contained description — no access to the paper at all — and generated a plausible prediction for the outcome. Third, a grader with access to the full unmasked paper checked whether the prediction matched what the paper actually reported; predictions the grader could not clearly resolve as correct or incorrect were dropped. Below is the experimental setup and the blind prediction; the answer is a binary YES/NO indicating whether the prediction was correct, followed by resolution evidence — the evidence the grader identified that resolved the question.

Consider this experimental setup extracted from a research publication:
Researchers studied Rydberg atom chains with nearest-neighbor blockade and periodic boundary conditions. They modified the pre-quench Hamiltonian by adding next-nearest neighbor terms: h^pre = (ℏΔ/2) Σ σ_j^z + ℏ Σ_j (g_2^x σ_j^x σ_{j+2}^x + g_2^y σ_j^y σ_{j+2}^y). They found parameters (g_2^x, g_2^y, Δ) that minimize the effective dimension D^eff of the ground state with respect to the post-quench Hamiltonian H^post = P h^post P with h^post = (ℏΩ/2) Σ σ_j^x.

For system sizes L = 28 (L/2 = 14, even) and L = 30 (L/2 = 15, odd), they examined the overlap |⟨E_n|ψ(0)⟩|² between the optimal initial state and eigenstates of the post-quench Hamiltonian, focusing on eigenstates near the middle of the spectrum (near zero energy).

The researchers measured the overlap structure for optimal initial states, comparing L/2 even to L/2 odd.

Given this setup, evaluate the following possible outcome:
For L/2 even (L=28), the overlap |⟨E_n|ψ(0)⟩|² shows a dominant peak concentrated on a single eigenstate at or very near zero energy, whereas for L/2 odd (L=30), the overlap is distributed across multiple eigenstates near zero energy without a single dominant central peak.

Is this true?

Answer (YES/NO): YES